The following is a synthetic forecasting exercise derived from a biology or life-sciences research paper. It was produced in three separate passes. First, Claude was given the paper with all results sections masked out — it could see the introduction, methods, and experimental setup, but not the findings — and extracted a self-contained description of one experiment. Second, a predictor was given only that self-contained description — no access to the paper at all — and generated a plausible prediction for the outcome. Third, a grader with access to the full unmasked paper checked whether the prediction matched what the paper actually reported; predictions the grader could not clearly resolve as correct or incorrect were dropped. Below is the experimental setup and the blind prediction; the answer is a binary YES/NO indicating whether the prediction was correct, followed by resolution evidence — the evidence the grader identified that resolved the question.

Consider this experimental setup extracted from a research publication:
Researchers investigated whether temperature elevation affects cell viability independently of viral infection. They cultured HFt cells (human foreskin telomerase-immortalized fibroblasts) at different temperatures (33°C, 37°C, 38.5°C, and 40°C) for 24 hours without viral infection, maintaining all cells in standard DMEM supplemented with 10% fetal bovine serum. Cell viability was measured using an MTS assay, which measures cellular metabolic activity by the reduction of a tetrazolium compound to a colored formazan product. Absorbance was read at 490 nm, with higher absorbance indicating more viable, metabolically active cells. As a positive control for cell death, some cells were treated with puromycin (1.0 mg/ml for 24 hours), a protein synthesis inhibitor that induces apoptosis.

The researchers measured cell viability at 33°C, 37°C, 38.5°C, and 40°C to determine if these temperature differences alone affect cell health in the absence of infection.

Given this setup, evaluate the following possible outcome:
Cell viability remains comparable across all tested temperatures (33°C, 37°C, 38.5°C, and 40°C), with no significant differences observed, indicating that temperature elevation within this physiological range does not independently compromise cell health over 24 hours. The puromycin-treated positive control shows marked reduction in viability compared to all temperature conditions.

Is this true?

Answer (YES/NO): YES